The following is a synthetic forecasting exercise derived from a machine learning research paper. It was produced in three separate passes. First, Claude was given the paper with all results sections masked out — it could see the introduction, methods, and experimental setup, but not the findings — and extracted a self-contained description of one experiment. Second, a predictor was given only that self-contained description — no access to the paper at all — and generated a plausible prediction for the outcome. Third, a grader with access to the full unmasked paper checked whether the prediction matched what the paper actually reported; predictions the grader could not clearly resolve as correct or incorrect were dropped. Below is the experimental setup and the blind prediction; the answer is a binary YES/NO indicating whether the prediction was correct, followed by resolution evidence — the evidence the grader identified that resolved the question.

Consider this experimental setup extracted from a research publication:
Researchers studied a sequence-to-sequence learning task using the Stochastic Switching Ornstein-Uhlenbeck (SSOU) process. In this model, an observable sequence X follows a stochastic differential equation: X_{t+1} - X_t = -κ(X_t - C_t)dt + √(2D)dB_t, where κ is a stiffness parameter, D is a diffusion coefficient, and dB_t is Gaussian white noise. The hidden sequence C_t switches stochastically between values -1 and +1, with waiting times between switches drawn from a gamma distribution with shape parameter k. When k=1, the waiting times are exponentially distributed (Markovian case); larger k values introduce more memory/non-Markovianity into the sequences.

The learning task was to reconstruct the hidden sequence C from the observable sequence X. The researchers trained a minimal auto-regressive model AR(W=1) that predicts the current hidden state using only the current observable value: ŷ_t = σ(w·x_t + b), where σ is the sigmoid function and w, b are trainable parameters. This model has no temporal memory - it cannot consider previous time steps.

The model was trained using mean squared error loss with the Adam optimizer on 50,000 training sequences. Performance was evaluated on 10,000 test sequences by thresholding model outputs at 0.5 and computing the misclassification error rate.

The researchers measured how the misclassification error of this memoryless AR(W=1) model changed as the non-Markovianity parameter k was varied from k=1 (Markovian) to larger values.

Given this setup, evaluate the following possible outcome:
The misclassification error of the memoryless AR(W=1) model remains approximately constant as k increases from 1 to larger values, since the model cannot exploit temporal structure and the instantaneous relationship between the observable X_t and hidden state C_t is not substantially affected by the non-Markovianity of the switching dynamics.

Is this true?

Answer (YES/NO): NO